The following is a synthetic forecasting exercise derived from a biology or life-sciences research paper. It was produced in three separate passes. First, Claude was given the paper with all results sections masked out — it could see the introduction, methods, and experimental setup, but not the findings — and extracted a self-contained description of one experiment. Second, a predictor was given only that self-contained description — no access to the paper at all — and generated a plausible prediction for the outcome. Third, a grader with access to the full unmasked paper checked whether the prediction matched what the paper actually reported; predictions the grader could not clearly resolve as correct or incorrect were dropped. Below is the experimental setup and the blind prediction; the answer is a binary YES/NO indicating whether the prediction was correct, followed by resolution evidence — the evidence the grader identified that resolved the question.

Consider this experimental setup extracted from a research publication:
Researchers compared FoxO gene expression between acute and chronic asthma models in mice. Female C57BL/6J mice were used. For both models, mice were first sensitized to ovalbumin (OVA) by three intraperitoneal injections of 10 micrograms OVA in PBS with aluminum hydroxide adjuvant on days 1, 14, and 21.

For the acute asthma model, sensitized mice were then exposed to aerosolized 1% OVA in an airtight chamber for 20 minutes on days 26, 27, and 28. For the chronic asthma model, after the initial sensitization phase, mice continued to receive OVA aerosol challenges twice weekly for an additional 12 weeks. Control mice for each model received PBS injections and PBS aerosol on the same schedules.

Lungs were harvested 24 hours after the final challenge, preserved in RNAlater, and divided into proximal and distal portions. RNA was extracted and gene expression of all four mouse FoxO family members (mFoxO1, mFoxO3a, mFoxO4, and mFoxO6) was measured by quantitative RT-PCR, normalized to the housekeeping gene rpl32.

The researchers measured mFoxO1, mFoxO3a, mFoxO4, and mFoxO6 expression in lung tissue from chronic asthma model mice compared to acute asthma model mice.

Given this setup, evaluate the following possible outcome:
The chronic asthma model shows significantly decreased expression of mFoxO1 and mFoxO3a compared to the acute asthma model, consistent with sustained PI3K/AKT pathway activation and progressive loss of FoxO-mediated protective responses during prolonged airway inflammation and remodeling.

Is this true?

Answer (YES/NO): YES